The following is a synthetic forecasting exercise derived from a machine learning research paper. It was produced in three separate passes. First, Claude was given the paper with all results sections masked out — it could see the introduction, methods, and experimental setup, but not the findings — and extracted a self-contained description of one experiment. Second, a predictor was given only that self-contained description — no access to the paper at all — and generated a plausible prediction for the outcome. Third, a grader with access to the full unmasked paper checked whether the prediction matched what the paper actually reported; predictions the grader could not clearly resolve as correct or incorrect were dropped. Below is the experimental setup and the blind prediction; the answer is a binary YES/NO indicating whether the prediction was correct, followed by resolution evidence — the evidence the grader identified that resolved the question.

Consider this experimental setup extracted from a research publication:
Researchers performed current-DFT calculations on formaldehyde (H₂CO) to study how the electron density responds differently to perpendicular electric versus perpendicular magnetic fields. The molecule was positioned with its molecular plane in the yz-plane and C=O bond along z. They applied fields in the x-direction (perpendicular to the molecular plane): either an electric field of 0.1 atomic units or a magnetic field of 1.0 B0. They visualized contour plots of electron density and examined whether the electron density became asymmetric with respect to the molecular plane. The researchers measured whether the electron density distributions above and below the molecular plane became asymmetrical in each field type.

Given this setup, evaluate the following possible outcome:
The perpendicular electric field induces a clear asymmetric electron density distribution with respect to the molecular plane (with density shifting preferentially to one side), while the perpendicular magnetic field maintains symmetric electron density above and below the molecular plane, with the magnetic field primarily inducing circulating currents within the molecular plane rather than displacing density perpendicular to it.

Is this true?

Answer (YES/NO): YES